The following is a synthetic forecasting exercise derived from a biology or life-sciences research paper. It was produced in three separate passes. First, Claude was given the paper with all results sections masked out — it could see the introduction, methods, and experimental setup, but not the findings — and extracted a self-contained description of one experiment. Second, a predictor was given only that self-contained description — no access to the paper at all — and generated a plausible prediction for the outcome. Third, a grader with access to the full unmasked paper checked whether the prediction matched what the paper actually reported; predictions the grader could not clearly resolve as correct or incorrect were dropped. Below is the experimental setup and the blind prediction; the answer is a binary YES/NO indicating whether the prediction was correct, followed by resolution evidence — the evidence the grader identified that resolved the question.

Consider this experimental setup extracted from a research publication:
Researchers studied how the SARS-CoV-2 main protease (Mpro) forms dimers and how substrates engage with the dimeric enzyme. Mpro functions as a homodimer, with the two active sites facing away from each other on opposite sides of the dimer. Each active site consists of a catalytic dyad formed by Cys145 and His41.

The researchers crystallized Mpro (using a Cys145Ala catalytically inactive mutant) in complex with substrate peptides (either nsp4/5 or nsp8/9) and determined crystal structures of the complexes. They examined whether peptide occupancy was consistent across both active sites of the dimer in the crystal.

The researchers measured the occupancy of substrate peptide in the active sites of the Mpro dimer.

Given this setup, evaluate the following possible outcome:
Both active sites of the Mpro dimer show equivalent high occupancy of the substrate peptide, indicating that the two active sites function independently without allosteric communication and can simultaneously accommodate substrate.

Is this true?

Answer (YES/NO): YES